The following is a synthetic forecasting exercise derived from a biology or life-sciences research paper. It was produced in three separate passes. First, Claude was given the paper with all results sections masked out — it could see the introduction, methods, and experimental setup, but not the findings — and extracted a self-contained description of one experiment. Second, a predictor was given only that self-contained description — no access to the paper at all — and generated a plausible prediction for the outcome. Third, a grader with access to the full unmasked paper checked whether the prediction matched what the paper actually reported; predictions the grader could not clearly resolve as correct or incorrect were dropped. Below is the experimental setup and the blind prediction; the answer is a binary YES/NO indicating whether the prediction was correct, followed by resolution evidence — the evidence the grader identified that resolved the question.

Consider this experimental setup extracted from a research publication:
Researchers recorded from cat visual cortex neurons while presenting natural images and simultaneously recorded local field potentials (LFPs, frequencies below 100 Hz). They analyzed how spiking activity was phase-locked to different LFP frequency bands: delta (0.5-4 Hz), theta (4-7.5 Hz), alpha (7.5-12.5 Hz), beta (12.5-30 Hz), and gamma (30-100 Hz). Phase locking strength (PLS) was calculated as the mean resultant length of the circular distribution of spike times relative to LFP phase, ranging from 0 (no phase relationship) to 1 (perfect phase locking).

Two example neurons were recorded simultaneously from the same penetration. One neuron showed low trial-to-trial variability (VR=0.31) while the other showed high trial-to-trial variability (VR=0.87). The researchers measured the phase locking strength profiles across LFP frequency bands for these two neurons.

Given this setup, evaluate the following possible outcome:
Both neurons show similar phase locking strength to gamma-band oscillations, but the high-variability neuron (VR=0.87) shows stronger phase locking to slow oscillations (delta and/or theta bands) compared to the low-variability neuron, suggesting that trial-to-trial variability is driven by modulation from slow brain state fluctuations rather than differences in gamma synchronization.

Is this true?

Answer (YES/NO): NO